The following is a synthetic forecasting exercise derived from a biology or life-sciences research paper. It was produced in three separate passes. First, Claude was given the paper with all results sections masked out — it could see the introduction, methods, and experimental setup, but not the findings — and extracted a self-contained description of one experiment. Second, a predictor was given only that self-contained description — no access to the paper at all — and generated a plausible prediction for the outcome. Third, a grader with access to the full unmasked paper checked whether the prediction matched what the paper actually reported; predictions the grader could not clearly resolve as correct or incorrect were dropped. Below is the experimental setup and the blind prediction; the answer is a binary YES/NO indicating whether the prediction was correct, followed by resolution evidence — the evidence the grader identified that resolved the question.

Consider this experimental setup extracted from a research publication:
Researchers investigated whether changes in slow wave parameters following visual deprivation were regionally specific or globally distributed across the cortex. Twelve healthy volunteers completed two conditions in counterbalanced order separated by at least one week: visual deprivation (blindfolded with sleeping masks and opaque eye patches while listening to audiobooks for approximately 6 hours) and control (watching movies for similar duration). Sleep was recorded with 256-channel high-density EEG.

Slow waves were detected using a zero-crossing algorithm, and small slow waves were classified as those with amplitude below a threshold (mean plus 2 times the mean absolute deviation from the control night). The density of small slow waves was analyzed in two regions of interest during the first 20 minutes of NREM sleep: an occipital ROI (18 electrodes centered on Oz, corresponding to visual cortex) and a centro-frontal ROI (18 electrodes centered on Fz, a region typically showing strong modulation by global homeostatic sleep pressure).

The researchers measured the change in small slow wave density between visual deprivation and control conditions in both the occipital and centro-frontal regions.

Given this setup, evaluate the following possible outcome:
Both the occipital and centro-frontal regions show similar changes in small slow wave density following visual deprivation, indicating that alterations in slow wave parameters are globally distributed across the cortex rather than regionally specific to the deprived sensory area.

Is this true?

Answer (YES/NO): NO